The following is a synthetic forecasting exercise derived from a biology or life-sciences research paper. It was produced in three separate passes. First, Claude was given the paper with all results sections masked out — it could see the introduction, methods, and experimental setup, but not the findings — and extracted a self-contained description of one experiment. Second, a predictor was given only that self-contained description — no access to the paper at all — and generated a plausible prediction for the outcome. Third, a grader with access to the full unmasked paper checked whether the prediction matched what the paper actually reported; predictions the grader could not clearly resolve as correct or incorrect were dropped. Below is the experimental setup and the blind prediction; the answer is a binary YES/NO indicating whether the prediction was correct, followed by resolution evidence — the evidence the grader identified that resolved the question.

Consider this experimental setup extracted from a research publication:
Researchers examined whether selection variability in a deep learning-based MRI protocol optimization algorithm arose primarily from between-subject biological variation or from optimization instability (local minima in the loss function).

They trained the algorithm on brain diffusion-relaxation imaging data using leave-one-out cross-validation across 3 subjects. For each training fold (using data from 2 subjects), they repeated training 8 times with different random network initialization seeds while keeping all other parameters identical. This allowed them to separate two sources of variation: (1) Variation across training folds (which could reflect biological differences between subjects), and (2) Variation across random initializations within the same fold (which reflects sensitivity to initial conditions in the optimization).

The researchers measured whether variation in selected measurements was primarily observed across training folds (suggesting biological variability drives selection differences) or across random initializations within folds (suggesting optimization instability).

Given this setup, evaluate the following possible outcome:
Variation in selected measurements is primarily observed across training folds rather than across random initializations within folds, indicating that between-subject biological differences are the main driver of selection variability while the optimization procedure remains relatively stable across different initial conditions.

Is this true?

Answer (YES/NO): YES